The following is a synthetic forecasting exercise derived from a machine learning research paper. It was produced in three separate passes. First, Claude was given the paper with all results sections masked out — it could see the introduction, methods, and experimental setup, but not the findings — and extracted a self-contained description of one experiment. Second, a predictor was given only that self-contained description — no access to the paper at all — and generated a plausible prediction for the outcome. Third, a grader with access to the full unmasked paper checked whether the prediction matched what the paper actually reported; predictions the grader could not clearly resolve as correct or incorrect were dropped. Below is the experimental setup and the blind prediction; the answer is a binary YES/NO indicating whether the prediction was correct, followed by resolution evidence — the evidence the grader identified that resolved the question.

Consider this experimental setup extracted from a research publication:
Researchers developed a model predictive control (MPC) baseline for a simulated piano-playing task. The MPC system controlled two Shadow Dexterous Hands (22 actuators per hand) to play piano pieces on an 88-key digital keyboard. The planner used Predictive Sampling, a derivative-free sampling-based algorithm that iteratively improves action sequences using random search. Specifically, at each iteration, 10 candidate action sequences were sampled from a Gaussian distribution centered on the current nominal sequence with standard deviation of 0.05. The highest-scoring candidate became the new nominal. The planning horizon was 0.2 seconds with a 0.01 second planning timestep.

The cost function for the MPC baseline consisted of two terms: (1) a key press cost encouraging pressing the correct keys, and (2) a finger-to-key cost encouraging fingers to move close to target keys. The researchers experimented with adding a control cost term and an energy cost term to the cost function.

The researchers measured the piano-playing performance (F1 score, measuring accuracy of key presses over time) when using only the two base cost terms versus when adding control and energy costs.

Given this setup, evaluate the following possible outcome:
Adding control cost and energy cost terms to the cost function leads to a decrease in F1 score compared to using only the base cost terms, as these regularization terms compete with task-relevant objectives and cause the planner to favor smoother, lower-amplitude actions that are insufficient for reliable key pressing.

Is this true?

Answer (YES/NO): YES